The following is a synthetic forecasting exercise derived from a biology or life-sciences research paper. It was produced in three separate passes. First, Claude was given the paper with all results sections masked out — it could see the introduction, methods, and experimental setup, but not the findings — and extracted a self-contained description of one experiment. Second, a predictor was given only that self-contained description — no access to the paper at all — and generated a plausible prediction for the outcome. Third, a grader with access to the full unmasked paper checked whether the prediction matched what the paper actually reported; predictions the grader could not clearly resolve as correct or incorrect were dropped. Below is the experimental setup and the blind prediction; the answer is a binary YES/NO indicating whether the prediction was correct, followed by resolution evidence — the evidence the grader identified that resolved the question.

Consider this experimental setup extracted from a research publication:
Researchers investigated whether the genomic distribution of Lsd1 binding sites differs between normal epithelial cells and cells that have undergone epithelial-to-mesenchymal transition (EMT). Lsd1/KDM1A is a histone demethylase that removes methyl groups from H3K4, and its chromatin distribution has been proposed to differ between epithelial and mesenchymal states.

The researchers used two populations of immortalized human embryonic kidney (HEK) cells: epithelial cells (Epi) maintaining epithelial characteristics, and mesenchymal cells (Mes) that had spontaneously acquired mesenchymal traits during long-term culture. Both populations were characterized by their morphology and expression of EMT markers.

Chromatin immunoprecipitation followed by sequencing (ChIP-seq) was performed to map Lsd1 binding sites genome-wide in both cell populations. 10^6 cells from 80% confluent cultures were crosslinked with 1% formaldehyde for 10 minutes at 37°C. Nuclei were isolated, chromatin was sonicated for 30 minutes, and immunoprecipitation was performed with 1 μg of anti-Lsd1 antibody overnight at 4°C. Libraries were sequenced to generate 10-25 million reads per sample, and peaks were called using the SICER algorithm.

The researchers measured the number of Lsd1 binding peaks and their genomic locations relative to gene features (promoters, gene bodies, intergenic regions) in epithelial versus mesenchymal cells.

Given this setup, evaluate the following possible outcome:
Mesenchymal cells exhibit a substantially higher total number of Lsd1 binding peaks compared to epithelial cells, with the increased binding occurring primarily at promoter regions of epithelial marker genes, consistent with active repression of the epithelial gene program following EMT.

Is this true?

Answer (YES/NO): NO